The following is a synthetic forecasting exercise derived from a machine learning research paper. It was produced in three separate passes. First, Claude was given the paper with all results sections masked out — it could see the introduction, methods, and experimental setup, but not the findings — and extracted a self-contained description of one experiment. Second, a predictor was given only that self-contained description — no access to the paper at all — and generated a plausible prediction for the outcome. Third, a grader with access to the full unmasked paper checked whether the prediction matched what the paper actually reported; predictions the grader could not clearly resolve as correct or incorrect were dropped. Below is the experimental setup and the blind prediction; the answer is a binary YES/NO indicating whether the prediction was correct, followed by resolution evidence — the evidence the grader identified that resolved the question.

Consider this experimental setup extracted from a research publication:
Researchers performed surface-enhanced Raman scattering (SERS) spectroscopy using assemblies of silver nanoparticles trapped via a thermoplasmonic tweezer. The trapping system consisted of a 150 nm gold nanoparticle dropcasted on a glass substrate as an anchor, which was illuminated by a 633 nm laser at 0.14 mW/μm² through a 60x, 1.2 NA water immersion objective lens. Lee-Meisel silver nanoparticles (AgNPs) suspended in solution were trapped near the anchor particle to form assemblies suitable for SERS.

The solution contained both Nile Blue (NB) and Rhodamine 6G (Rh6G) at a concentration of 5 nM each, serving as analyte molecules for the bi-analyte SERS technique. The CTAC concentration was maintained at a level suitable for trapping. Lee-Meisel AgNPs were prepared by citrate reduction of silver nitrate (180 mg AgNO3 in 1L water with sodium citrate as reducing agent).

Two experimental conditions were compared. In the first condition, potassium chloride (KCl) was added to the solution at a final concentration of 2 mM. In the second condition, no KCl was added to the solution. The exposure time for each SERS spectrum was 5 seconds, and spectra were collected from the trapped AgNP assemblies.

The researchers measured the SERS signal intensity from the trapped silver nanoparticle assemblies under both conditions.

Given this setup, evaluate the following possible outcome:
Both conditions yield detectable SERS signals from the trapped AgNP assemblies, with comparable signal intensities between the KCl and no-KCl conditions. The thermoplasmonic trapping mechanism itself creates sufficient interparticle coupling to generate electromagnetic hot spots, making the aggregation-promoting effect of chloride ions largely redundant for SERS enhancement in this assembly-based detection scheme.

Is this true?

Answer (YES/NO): NO